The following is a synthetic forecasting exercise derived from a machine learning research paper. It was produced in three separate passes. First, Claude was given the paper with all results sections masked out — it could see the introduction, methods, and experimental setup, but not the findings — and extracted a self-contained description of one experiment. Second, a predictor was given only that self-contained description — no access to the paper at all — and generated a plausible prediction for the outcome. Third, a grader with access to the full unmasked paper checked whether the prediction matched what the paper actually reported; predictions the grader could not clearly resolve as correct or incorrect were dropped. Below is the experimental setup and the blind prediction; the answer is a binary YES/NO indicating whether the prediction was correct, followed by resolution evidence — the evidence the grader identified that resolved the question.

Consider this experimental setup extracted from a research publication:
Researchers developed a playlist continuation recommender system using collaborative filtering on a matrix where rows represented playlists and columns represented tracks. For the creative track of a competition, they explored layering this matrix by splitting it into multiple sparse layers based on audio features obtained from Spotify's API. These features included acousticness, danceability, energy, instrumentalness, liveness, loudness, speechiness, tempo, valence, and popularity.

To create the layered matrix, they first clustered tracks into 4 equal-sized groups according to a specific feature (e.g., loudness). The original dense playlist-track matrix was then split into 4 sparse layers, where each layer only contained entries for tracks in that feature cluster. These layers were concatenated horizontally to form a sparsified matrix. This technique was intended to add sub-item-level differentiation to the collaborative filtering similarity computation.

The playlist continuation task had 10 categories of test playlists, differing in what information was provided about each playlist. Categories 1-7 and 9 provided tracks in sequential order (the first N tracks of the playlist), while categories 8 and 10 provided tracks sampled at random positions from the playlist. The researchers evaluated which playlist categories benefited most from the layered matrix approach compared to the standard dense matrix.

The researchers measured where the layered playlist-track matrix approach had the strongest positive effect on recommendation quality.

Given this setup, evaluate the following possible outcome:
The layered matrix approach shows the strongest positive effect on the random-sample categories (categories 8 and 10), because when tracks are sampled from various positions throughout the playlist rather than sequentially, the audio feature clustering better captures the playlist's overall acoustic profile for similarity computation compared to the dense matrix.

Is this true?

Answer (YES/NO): YES